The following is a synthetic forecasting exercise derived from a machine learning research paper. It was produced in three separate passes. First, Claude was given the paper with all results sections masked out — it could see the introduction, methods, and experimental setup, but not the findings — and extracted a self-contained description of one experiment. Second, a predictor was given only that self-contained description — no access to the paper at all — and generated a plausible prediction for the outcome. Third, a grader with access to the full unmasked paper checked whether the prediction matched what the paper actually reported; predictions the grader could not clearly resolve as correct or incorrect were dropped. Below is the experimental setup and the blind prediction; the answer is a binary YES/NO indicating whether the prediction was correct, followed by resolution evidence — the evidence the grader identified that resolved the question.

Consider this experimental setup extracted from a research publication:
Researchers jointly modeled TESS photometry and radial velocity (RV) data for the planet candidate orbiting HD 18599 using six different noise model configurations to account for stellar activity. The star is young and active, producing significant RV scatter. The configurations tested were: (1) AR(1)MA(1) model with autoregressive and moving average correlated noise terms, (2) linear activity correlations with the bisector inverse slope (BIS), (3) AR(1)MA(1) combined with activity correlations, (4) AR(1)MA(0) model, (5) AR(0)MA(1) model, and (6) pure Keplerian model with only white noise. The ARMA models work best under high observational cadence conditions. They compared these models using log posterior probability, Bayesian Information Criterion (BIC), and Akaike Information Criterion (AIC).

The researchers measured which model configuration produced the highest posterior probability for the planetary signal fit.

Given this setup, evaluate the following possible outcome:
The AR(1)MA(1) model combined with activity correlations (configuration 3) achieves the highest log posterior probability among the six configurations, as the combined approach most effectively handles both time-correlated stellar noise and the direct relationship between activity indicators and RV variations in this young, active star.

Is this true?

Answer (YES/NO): NO